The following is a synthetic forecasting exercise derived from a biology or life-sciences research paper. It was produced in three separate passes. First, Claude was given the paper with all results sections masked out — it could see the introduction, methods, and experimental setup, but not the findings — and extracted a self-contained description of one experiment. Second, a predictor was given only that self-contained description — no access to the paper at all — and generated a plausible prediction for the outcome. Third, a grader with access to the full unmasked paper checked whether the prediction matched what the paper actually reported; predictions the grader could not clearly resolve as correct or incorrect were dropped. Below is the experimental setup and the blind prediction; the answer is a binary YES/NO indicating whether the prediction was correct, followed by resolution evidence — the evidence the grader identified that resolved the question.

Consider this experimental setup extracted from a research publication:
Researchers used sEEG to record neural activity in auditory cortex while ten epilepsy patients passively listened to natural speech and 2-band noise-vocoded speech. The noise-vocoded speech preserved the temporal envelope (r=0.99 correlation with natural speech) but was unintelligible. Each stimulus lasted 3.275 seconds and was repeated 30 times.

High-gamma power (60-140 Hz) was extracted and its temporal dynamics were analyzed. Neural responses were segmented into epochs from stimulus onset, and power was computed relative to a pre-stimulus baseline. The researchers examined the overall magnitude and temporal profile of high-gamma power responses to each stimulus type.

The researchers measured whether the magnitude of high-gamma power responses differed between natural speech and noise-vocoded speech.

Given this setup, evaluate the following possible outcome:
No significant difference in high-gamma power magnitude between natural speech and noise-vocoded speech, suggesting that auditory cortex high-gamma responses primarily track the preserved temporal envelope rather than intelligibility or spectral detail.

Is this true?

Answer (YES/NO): NO